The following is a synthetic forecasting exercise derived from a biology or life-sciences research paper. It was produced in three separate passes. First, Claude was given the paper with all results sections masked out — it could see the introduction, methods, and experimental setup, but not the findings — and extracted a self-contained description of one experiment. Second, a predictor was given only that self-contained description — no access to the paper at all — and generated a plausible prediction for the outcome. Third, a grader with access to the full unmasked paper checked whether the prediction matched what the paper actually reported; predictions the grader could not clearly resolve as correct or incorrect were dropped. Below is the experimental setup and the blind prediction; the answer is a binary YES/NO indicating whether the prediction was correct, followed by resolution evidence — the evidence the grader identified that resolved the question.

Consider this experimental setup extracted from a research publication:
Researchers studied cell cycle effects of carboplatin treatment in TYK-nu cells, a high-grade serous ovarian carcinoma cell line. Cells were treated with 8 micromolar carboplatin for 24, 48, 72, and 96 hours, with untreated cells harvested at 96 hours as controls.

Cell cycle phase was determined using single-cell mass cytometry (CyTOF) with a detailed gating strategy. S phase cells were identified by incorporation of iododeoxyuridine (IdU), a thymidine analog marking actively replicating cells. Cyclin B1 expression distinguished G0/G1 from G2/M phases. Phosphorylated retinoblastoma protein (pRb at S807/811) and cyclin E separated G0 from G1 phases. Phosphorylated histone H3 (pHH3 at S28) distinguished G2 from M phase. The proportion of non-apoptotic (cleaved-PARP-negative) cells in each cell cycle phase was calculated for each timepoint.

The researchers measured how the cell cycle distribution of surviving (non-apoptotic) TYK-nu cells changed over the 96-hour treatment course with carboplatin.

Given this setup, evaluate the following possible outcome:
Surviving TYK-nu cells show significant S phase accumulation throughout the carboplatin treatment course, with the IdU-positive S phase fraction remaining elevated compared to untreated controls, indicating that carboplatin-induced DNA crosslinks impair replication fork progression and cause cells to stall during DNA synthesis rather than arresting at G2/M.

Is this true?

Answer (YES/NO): YES